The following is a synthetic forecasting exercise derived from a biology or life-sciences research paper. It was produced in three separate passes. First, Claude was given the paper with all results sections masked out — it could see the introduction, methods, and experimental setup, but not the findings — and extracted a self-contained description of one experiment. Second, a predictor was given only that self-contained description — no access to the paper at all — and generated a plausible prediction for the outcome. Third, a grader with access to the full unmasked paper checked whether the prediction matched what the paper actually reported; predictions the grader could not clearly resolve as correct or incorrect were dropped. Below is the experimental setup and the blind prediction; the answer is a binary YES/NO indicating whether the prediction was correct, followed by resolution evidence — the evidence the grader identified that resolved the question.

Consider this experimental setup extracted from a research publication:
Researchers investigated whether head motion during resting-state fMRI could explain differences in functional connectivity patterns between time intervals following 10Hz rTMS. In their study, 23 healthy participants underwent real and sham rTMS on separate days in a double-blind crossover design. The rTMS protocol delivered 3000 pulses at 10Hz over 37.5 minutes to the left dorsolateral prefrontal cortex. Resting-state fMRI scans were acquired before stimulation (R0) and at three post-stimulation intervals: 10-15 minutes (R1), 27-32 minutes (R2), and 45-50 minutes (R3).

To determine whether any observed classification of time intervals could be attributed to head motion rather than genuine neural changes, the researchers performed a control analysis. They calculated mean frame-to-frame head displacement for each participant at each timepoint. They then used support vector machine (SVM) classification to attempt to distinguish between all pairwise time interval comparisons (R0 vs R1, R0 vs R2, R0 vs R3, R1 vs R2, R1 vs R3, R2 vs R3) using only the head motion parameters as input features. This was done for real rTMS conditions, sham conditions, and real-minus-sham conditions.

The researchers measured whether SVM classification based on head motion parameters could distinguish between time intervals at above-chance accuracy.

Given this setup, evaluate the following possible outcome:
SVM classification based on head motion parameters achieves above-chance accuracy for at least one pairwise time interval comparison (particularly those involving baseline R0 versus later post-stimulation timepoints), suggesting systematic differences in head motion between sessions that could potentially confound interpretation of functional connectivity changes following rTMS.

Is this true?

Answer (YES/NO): NO